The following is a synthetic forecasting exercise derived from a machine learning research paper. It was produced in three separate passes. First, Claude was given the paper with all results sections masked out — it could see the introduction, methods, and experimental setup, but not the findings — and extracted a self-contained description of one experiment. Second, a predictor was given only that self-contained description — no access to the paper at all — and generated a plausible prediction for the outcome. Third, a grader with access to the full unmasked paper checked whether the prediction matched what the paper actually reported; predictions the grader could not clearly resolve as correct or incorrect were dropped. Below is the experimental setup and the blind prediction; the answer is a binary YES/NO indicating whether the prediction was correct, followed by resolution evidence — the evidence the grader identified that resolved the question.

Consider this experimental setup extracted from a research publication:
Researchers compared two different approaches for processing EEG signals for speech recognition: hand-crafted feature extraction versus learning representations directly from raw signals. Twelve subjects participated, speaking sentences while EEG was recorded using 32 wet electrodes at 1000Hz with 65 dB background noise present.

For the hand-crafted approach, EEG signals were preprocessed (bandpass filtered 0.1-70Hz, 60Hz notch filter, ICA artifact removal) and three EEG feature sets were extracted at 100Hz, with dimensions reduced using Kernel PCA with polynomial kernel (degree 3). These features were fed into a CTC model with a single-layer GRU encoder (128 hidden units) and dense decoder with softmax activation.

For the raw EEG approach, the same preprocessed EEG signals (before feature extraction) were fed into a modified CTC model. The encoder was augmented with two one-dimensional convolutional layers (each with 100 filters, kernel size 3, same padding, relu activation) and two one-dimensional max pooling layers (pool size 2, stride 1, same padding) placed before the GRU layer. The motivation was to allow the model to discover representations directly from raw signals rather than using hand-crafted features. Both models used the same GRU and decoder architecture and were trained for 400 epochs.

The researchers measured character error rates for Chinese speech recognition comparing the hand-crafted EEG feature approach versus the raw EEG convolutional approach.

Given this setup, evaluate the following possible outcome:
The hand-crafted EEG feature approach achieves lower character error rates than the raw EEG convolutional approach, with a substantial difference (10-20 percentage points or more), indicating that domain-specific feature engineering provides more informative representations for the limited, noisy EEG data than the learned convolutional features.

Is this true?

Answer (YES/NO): NO